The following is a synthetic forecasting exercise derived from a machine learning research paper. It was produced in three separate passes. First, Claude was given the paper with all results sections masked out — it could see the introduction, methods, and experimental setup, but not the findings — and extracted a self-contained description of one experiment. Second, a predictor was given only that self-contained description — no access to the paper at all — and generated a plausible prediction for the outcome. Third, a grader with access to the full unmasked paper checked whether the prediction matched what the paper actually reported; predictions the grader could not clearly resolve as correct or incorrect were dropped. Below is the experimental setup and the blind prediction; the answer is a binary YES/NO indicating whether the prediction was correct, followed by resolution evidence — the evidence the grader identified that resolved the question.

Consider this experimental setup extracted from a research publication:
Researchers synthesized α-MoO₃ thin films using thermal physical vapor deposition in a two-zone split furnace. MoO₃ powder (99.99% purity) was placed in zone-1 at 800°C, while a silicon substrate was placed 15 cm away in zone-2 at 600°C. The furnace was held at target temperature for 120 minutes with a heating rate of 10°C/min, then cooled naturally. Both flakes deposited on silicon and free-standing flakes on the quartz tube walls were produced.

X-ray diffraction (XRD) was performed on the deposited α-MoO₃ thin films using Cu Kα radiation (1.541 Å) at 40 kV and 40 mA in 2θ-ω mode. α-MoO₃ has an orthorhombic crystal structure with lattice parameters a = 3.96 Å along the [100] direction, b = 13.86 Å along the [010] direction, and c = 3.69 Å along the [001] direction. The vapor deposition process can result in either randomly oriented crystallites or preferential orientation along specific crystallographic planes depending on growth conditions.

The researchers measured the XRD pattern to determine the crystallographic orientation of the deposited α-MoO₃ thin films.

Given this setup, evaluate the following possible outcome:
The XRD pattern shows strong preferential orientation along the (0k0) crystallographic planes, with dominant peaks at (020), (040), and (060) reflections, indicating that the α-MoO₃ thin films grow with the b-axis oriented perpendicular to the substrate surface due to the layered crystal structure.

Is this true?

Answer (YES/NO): YES